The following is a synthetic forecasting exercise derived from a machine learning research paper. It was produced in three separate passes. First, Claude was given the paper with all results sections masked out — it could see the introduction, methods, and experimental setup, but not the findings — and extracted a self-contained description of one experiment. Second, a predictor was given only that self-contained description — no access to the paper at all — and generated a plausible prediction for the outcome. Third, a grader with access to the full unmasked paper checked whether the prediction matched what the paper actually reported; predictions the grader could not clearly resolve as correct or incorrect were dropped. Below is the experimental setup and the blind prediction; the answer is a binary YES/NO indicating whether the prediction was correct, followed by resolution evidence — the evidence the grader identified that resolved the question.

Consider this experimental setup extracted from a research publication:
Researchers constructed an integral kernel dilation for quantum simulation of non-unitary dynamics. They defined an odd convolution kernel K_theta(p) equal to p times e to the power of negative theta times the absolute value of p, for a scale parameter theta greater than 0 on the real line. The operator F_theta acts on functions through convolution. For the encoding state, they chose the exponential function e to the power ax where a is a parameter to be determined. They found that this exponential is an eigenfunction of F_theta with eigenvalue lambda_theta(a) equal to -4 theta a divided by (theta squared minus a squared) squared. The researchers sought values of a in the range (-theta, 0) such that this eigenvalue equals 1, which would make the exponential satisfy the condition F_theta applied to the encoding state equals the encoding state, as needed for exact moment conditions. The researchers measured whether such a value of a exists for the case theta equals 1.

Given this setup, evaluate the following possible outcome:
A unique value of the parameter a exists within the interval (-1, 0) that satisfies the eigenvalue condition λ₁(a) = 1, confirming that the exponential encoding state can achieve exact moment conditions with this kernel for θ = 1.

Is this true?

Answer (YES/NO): YES